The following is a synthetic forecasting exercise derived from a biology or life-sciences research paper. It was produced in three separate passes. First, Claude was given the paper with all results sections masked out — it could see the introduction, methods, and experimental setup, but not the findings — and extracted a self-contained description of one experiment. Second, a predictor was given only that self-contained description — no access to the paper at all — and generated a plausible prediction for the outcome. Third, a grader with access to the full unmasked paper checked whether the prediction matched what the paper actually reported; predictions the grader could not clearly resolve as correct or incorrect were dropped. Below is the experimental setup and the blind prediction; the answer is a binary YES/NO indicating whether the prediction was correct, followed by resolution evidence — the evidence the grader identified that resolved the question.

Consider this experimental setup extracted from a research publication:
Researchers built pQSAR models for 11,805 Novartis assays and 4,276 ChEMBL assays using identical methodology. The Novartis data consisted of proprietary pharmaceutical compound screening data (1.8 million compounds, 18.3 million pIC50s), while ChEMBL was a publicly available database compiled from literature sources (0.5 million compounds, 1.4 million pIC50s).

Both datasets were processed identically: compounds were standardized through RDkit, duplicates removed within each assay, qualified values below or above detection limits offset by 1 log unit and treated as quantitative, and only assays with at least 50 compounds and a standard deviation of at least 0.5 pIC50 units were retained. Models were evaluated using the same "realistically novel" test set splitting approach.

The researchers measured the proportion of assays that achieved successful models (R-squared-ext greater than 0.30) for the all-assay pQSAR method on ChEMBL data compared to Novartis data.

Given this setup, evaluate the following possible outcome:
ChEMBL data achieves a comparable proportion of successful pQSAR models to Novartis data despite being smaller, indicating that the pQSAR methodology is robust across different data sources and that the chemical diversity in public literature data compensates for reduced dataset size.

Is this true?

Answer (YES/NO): NO